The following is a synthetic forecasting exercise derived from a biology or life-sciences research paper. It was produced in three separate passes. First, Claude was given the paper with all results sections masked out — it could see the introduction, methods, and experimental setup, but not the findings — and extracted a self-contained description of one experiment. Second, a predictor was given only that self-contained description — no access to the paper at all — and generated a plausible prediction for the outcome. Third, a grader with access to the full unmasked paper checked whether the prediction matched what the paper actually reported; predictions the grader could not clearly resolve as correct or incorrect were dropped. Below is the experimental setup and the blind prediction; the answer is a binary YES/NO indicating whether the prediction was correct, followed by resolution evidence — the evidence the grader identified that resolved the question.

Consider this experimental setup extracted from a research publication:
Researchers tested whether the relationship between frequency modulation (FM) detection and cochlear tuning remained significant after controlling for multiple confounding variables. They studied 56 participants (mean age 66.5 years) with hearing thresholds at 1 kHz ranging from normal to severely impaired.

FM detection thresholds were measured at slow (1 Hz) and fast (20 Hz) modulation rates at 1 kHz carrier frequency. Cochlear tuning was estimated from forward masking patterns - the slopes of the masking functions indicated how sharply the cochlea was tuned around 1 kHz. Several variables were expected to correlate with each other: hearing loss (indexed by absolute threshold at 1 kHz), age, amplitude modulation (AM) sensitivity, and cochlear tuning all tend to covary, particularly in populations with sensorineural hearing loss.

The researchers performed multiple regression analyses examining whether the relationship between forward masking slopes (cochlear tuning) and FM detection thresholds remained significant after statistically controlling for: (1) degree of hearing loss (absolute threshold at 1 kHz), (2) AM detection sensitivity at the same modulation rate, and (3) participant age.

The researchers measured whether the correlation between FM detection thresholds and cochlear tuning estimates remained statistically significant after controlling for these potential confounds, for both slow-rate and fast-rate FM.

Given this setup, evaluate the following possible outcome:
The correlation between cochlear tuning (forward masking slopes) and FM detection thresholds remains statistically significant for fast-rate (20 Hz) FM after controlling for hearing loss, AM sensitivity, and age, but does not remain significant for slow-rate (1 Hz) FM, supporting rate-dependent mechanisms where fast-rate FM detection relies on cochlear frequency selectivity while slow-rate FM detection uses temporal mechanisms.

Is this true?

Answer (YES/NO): NO